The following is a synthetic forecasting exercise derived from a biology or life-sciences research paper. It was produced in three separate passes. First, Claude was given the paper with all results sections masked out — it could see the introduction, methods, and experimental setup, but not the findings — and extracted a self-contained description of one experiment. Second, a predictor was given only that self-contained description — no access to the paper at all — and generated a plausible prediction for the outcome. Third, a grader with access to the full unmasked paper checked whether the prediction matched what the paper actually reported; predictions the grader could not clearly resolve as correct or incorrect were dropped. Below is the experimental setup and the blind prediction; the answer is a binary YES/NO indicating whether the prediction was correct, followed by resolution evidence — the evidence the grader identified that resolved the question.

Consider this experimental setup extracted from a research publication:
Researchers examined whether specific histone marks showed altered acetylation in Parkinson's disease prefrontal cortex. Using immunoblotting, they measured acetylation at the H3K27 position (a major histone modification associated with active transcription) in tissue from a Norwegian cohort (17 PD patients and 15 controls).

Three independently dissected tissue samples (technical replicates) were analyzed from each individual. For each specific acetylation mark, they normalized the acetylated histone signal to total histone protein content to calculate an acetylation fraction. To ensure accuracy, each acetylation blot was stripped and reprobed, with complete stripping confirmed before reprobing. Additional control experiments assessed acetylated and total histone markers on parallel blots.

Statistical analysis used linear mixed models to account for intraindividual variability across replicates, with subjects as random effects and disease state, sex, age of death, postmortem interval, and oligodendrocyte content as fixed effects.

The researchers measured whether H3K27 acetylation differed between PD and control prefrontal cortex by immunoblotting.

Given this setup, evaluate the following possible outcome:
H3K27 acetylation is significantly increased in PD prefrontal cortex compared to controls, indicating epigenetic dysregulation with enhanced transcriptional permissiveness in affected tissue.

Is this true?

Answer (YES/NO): YES